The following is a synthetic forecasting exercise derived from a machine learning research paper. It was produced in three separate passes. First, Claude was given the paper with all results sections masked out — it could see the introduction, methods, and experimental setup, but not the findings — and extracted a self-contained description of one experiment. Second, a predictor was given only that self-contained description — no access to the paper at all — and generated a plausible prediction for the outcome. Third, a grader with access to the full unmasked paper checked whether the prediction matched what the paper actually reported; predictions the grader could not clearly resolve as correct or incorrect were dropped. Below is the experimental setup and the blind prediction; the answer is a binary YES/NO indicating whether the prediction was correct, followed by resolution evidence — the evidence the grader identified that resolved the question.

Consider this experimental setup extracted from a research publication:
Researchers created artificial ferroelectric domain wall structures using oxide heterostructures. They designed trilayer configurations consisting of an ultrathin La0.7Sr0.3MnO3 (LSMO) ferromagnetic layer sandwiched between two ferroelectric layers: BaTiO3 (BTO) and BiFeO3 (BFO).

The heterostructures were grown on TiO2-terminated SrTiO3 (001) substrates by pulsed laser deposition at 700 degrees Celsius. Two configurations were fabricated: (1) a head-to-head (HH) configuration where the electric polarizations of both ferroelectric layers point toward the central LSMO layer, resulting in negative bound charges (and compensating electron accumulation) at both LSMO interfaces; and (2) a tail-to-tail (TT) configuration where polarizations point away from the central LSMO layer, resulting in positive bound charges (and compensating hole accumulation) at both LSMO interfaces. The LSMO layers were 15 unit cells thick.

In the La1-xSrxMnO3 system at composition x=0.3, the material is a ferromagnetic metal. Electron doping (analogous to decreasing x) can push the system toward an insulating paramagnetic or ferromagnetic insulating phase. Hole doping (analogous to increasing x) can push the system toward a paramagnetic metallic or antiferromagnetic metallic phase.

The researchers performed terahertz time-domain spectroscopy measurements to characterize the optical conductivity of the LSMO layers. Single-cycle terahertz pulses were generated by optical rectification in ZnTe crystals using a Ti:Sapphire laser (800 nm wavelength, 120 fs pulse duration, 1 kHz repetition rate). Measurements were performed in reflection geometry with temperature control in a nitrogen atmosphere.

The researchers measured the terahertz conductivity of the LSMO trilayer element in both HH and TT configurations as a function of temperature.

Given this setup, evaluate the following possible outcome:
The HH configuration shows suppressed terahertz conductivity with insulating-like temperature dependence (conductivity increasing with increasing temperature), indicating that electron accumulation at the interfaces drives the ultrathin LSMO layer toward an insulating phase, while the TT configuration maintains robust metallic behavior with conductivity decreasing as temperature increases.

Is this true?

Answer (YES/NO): NO